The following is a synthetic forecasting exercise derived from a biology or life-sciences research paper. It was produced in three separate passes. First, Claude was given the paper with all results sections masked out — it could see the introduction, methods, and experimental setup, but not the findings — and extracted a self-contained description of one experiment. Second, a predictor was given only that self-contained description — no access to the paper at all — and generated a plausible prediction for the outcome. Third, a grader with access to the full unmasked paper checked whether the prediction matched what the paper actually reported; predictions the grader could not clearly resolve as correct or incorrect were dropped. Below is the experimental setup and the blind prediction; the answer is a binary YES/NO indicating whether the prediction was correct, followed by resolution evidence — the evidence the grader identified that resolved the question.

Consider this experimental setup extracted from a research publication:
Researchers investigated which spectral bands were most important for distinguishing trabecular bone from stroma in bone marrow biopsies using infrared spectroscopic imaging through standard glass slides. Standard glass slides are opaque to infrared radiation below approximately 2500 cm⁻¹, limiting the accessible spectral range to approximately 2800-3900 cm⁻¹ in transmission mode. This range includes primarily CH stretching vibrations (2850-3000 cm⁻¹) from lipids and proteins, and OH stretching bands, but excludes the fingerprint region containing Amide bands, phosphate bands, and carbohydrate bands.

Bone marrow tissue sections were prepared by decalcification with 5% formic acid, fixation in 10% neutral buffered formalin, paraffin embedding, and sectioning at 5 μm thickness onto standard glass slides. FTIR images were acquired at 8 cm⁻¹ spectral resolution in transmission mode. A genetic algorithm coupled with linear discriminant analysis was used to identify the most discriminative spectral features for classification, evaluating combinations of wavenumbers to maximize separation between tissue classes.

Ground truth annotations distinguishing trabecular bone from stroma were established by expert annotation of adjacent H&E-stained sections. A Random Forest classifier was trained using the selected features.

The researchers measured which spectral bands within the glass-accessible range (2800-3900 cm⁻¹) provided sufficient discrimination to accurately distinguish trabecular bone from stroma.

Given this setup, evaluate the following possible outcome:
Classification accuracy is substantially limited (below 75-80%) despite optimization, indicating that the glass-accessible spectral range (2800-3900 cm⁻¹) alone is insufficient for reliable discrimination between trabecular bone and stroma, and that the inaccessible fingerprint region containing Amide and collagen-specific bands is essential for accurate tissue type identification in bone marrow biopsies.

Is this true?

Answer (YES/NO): NO